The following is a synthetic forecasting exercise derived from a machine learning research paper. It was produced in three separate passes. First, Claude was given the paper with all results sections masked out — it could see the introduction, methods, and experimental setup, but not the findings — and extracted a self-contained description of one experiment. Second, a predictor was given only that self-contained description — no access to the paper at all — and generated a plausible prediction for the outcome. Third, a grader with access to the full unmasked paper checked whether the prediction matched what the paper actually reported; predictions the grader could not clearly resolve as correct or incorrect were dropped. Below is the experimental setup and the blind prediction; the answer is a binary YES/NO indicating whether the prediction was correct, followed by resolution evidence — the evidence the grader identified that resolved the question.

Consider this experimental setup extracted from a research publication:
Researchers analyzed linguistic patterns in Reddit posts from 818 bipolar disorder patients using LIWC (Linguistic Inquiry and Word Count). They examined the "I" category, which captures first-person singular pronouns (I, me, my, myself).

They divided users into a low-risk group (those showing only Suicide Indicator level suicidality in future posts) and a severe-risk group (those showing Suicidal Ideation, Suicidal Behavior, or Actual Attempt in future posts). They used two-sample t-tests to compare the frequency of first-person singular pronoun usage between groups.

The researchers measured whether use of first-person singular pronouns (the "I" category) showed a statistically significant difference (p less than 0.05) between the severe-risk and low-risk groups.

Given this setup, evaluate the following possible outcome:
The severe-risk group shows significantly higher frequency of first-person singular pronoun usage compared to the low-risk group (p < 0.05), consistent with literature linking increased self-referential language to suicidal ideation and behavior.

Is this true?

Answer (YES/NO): YES